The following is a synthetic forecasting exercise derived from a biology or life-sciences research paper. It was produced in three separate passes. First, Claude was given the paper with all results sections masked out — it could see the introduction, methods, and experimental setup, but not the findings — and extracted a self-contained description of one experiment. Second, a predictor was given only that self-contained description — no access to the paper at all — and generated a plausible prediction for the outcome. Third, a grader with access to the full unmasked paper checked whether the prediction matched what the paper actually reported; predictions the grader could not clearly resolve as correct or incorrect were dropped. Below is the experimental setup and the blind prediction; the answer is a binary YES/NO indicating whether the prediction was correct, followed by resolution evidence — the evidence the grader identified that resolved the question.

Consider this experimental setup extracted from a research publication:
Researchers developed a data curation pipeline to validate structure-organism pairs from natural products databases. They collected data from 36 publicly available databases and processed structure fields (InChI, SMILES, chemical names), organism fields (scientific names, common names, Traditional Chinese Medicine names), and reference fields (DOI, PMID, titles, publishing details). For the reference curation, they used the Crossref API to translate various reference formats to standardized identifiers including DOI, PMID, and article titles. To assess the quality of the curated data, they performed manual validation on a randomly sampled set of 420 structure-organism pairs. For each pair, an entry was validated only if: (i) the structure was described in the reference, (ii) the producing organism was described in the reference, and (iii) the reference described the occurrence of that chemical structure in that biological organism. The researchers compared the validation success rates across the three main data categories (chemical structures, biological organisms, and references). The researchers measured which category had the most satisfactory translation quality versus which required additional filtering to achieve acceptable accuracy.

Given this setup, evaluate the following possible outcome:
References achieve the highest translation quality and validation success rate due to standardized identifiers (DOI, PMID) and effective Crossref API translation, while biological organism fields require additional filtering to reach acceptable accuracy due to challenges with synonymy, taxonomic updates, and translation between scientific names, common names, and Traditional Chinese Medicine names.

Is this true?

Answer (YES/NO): NO